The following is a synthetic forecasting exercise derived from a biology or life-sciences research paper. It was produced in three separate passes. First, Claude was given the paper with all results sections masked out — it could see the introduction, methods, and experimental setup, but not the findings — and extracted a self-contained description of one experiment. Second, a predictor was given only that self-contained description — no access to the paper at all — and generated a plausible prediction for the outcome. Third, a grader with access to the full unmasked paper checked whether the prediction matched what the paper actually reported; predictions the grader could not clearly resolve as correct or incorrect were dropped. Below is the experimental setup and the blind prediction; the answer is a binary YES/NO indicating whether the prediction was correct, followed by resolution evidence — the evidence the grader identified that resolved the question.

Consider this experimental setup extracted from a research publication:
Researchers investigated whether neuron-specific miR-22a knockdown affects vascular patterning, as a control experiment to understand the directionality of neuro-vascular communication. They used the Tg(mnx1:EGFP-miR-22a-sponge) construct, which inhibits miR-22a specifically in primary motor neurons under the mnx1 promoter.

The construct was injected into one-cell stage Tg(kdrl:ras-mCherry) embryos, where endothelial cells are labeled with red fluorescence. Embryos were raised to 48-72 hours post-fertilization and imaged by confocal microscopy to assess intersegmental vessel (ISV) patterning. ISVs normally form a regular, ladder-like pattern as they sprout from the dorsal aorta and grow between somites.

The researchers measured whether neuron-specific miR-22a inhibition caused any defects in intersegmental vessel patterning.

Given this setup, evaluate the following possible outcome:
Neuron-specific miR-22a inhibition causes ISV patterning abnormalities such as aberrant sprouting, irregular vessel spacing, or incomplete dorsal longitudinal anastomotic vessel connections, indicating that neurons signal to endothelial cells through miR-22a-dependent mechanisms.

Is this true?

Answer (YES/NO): NO